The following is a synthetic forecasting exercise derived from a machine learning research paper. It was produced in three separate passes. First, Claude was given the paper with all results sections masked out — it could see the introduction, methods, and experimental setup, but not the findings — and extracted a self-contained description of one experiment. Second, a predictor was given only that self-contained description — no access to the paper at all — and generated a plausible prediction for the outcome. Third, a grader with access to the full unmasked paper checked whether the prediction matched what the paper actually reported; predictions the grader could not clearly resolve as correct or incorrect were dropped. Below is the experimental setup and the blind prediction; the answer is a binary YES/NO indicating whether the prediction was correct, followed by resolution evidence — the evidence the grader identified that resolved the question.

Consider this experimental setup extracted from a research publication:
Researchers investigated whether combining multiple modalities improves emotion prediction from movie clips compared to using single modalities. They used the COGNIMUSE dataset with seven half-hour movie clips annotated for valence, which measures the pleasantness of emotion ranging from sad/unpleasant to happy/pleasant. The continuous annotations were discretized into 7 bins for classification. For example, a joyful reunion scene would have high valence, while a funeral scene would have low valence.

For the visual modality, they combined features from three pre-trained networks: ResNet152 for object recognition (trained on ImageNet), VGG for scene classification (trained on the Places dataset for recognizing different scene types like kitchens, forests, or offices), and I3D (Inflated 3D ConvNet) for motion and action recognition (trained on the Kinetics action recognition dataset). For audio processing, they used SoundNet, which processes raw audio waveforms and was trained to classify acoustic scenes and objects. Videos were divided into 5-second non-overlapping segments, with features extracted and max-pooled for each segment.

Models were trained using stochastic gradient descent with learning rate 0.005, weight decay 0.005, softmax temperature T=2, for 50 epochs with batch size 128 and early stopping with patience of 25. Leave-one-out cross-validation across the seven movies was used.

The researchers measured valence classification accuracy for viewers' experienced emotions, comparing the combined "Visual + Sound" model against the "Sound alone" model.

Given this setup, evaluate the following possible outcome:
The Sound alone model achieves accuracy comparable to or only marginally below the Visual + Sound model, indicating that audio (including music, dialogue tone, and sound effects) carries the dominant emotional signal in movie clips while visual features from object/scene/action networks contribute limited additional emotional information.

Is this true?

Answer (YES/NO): NO